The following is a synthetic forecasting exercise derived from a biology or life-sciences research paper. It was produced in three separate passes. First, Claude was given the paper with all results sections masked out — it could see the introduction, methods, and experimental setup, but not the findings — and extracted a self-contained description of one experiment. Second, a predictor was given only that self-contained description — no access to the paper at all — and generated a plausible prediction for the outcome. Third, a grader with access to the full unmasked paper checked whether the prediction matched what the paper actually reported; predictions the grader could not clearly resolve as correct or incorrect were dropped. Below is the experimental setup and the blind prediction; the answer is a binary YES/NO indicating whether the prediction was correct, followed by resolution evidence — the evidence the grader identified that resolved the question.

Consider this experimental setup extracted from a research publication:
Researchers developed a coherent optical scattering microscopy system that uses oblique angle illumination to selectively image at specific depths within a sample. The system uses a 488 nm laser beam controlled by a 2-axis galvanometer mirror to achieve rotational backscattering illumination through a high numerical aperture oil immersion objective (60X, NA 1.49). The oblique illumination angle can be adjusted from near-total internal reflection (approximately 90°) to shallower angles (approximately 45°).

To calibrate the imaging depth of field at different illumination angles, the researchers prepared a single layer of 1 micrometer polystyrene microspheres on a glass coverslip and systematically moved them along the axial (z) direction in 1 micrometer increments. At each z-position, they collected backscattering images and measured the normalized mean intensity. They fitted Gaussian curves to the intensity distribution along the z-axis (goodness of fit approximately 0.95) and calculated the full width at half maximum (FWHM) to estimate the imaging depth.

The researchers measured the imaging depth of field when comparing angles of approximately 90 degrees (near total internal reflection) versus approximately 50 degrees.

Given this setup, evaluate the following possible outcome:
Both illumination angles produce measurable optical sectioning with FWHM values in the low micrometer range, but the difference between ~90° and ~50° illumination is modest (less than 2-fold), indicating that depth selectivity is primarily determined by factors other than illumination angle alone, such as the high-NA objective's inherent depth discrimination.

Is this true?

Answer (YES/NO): NO